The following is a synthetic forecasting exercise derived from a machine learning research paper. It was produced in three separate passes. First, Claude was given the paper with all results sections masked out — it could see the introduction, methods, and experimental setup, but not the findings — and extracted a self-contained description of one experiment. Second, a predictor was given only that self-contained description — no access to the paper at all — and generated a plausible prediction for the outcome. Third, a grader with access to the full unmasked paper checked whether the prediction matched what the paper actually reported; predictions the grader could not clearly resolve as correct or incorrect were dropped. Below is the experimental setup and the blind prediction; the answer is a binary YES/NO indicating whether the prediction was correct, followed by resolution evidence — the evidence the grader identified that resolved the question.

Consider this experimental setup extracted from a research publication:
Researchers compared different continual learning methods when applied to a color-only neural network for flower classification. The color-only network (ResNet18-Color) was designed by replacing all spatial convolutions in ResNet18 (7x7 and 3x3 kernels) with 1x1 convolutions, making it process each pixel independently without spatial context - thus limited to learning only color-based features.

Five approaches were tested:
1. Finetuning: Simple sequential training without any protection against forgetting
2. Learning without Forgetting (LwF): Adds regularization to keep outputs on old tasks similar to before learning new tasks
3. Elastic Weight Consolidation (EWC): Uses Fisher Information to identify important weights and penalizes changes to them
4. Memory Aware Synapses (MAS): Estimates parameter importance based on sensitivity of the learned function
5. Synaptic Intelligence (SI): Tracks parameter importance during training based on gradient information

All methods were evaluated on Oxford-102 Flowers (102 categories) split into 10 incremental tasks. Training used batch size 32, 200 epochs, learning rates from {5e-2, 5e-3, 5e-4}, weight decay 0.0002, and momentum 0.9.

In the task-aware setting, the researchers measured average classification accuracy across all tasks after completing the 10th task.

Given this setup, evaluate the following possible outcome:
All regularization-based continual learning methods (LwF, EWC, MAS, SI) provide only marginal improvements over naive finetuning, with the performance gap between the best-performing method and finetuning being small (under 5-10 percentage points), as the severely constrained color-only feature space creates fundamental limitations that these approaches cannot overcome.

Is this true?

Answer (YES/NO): YES